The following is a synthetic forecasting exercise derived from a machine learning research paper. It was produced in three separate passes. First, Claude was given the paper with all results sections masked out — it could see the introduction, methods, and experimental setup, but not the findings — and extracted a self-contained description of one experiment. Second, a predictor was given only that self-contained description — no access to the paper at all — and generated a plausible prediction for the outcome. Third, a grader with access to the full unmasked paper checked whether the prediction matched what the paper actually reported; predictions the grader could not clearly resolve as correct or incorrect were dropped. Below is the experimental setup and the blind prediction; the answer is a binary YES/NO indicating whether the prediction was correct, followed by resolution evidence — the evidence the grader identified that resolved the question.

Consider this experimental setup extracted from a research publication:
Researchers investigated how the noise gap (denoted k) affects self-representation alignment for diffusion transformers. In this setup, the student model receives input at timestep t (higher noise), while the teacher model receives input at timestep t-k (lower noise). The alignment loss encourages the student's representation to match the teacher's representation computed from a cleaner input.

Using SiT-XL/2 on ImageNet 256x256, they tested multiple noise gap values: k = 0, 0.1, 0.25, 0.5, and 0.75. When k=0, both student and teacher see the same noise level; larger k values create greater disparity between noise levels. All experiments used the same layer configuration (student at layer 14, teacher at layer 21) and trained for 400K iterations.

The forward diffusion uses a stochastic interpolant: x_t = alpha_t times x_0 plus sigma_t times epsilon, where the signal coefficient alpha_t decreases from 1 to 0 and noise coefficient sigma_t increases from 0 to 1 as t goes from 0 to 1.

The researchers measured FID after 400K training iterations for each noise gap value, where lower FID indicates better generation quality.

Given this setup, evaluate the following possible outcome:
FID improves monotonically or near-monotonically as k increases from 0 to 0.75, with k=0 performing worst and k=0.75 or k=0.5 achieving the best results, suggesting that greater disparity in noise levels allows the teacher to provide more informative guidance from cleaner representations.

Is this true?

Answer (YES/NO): NO